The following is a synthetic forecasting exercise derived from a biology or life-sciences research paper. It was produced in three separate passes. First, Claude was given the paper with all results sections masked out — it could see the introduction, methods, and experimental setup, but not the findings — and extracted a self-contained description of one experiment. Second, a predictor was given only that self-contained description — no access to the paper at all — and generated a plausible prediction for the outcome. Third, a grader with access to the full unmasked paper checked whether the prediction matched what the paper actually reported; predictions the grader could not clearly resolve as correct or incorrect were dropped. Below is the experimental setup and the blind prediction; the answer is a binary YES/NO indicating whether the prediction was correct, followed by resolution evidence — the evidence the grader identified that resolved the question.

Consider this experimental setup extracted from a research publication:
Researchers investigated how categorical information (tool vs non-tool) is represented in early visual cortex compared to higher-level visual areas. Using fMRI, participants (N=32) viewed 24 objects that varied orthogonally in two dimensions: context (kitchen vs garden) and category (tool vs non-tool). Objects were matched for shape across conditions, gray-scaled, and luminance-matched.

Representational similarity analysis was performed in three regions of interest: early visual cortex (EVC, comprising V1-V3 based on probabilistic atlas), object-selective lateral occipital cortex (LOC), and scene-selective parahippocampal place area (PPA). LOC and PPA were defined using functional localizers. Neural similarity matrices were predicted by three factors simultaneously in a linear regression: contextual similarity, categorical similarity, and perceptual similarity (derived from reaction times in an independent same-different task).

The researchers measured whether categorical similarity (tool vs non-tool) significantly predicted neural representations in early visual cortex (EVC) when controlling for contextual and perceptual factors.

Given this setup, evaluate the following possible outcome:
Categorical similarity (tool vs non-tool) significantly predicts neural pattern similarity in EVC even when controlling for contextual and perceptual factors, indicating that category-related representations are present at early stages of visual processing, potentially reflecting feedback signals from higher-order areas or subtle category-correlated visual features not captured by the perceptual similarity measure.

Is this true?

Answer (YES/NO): NO